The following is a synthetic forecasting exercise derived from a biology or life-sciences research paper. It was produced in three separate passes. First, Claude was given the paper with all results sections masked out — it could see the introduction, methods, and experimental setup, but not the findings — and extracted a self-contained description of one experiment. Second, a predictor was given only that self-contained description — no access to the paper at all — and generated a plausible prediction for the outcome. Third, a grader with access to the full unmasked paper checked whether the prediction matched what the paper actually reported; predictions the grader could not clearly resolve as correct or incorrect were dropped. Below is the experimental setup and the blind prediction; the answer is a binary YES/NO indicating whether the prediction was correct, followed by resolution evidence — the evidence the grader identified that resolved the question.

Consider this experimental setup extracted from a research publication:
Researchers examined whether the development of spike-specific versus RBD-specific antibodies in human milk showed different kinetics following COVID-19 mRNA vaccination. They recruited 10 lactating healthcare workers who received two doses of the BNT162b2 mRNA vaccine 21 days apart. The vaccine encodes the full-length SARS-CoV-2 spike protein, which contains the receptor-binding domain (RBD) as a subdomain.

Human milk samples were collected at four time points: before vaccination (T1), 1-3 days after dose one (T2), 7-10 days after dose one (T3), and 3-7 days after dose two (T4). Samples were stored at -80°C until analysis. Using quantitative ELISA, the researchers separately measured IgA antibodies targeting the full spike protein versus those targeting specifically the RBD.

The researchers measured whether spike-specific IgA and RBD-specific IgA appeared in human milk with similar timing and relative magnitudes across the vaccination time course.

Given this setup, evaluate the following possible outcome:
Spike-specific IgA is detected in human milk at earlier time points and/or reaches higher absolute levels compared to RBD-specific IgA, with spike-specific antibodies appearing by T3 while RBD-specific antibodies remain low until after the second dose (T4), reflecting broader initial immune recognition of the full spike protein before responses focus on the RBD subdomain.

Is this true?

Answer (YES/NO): NO